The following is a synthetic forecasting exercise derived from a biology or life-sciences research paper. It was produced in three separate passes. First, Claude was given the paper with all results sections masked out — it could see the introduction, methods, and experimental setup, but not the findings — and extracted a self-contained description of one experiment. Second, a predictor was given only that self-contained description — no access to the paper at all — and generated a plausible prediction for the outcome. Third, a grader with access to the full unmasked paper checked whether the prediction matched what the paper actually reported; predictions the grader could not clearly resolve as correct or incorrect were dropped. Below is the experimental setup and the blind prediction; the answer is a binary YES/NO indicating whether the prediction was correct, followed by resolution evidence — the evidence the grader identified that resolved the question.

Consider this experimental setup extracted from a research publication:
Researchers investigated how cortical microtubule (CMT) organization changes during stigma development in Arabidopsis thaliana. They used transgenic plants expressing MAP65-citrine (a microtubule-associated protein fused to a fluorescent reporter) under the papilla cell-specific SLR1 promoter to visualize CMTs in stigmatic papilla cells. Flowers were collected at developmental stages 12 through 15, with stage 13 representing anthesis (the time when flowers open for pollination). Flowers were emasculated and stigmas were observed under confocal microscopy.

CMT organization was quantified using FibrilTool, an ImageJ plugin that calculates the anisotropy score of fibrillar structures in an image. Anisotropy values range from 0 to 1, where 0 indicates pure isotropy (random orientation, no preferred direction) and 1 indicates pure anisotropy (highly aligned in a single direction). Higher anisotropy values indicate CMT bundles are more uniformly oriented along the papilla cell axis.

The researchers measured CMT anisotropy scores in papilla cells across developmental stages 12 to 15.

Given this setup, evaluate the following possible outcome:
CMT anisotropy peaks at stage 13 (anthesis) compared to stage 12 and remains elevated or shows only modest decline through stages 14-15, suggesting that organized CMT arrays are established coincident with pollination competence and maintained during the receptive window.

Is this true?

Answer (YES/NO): NO